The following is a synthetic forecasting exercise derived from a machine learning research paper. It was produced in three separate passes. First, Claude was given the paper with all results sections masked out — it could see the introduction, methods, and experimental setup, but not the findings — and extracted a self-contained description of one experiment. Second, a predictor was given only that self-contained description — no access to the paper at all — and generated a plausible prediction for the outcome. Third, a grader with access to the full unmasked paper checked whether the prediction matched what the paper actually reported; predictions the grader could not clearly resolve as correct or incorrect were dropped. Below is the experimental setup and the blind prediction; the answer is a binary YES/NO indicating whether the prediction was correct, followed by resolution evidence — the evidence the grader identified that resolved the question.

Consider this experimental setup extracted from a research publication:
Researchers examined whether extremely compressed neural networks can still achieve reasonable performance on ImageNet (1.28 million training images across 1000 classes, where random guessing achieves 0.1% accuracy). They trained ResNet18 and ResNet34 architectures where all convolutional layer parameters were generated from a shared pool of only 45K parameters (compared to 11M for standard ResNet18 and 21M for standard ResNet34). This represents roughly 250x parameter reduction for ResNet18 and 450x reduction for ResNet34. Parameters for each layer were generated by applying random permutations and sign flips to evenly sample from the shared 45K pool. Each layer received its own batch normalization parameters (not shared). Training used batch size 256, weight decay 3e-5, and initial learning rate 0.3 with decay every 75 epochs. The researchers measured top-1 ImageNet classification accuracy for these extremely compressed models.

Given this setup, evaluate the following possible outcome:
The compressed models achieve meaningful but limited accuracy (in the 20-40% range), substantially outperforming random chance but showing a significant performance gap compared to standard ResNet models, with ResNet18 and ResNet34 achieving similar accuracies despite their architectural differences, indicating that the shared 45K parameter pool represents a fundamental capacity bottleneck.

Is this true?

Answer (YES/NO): NO